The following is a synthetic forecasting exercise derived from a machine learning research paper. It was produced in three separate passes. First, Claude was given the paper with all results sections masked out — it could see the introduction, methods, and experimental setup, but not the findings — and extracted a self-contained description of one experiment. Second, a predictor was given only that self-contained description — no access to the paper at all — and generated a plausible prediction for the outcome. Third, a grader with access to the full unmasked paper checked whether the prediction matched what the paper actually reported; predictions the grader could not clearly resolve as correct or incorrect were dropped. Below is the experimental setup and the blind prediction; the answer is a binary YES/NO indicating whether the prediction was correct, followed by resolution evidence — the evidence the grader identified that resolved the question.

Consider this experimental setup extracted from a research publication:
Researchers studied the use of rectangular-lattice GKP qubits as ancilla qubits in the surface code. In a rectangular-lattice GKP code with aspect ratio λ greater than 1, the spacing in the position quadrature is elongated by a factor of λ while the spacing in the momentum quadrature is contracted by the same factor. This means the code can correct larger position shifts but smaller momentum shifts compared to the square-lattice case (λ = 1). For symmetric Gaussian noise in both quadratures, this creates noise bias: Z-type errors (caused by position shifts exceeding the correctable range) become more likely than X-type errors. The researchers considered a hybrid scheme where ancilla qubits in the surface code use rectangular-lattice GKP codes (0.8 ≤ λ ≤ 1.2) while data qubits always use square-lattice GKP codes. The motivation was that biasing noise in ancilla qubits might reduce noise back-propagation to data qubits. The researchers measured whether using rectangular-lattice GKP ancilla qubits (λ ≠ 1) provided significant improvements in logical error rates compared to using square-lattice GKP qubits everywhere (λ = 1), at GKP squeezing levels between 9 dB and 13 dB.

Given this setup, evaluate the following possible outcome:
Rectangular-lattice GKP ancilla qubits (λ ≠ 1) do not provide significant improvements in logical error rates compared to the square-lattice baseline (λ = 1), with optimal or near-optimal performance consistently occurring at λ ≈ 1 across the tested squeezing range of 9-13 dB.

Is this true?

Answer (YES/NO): YES